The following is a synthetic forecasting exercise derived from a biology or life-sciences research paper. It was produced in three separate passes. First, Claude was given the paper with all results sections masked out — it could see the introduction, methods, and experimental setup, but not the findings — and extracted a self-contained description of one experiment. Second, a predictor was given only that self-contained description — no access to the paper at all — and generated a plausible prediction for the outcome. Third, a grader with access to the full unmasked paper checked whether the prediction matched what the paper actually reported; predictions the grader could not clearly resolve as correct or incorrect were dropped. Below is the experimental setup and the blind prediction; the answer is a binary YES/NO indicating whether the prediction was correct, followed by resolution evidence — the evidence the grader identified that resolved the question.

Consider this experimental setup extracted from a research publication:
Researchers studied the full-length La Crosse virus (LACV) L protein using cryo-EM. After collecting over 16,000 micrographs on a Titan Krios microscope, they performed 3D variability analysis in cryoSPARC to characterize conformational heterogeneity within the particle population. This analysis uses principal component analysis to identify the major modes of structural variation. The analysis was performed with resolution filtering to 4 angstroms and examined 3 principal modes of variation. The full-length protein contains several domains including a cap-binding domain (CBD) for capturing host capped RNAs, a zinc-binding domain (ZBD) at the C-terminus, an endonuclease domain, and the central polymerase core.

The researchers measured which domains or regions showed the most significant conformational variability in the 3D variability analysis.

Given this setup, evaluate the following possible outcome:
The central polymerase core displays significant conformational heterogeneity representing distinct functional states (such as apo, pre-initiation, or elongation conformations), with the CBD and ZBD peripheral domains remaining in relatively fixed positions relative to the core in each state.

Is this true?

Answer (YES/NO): NO